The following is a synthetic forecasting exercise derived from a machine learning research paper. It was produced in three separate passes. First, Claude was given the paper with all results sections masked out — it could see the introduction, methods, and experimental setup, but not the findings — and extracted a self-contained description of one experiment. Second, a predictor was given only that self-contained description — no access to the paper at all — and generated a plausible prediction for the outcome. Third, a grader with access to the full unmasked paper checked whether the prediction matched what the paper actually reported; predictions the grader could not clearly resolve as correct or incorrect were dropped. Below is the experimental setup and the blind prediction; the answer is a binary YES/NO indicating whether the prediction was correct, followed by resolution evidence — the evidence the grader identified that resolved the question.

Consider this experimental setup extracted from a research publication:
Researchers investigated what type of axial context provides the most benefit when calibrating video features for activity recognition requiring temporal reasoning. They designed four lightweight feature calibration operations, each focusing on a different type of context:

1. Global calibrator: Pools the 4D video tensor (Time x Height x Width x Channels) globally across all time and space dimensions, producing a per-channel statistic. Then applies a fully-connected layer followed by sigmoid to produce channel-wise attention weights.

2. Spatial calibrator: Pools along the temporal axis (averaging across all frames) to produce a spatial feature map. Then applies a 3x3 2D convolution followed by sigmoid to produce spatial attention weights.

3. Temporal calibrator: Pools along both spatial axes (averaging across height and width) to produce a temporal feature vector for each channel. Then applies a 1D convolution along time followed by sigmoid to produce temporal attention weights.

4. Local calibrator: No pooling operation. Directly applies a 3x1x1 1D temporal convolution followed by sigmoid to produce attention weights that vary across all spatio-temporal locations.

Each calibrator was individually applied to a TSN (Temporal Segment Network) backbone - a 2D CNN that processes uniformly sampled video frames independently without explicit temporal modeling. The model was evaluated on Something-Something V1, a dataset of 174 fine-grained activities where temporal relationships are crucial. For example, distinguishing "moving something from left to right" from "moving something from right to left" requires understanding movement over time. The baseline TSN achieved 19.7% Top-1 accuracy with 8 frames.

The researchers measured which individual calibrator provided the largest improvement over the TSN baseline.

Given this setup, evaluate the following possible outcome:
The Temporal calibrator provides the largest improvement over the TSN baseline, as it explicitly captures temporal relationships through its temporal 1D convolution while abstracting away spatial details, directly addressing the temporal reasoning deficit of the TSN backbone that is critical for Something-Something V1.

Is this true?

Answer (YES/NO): NO